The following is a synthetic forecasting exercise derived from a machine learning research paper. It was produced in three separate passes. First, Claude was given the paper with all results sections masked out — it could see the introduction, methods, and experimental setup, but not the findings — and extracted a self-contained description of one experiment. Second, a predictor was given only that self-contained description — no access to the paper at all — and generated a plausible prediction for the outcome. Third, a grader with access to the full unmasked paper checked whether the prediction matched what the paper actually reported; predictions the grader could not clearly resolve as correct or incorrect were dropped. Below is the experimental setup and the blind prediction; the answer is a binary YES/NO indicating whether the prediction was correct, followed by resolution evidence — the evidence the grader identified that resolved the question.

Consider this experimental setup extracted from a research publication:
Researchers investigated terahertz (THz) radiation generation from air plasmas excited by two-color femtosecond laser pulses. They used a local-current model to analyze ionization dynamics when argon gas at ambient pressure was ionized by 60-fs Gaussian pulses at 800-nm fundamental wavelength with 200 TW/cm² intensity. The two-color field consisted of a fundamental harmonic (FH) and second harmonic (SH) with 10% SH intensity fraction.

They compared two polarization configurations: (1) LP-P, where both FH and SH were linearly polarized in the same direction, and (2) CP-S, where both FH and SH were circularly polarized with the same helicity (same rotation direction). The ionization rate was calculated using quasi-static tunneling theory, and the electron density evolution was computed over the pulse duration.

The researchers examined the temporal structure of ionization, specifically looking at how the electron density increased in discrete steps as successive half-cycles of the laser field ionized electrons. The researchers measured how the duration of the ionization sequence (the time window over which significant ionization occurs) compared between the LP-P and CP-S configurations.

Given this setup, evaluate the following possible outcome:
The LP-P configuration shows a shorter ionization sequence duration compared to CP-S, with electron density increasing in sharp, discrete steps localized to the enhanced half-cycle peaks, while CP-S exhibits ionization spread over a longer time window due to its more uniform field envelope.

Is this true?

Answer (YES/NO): YES